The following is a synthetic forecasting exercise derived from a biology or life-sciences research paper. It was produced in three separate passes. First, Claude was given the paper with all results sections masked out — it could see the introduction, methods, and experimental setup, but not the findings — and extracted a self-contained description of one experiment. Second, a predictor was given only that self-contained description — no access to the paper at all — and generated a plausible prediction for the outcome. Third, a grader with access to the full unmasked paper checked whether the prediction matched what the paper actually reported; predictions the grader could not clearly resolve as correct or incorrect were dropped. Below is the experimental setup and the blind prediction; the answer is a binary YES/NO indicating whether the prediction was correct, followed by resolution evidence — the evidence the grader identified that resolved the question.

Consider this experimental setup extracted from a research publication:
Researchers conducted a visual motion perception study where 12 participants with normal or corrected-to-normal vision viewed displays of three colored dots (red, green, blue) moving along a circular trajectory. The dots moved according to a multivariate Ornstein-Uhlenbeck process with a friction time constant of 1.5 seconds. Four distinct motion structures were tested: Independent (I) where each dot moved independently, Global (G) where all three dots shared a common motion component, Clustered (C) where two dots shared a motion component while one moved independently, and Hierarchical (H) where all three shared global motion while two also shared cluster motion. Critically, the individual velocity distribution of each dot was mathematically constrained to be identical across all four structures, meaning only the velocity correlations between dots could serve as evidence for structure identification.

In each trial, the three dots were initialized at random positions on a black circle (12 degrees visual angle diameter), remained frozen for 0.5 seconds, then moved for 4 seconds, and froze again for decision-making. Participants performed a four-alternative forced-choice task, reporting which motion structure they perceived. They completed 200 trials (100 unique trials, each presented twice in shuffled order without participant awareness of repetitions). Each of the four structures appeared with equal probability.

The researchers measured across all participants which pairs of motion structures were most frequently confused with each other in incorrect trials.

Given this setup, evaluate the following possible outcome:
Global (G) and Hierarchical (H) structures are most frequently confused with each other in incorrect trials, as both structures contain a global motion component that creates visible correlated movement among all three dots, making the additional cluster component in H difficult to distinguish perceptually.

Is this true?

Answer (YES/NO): NO